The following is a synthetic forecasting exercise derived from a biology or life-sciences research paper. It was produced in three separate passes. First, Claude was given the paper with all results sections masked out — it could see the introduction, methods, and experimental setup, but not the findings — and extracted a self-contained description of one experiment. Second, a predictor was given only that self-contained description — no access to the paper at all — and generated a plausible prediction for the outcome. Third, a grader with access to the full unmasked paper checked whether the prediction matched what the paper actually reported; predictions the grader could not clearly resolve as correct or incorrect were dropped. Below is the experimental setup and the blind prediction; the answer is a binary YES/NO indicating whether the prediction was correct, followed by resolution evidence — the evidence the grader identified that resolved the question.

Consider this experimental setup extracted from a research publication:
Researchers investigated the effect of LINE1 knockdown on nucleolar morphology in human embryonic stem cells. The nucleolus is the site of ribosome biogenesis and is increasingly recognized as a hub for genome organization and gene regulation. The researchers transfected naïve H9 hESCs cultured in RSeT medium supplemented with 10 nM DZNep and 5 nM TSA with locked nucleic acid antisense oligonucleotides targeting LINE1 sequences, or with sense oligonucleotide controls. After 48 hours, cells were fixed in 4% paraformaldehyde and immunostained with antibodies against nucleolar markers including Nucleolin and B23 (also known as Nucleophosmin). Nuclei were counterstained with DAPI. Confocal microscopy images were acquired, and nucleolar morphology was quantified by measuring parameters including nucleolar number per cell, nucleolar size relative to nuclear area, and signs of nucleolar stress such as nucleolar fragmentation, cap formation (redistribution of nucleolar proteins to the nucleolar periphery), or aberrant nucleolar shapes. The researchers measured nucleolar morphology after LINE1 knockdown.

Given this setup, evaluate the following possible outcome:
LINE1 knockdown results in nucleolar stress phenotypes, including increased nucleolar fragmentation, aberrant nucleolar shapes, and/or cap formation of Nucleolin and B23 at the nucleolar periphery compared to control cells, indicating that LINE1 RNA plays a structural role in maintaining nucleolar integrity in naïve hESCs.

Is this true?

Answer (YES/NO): NO